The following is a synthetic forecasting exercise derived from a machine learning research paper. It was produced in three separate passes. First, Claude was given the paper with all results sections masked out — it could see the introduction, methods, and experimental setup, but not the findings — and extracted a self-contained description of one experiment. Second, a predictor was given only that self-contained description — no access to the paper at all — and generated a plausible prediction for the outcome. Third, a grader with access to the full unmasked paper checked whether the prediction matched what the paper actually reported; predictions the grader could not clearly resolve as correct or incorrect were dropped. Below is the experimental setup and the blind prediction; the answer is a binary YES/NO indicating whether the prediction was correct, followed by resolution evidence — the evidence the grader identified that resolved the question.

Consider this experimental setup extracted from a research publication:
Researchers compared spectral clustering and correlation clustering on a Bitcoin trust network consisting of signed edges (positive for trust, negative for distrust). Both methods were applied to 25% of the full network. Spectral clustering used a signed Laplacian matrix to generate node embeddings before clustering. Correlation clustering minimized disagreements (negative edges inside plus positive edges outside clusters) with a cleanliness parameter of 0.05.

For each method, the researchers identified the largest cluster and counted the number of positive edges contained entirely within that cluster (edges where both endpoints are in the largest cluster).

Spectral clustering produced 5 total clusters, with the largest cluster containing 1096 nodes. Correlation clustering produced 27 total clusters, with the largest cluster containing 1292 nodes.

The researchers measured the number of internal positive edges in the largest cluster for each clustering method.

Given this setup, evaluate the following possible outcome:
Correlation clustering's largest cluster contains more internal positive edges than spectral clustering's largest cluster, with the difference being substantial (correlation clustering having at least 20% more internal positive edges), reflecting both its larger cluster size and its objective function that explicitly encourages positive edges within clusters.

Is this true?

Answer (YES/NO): YES